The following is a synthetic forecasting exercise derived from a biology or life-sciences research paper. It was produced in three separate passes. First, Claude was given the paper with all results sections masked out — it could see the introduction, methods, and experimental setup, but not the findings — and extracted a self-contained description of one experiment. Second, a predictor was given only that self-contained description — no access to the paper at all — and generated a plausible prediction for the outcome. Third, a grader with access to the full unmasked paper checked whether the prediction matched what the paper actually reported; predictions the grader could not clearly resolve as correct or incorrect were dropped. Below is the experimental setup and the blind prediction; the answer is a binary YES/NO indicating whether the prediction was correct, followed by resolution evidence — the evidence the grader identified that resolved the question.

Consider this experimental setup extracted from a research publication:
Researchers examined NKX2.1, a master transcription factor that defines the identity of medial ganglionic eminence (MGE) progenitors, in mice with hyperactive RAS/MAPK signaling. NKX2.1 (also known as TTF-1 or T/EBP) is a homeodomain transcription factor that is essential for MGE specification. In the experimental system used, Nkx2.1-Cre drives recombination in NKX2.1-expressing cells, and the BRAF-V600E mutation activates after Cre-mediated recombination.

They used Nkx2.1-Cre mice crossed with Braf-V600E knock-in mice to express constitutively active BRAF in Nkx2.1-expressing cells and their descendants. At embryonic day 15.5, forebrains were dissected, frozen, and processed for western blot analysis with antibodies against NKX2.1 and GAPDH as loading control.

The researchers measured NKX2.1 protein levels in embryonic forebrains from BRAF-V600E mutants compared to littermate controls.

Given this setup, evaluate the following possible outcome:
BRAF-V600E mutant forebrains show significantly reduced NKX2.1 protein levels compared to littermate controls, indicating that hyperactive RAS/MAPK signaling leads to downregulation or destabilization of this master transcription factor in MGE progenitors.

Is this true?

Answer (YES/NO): NO